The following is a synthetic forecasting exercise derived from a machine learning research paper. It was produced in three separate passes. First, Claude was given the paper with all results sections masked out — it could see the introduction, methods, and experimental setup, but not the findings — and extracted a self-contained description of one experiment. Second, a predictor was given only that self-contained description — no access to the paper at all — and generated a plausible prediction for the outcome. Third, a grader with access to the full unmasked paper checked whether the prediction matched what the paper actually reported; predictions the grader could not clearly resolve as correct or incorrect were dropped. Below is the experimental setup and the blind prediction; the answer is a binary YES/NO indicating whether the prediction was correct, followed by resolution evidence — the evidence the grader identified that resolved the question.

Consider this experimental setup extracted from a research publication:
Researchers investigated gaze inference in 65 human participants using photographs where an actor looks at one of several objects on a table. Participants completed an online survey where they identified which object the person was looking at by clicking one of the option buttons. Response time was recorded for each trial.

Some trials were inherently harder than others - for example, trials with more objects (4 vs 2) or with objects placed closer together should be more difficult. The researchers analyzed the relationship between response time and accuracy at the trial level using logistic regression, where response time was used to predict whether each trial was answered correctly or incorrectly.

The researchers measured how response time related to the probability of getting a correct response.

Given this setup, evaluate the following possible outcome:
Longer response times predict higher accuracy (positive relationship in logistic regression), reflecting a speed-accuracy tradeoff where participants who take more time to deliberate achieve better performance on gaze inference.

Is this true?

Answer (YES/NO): NO